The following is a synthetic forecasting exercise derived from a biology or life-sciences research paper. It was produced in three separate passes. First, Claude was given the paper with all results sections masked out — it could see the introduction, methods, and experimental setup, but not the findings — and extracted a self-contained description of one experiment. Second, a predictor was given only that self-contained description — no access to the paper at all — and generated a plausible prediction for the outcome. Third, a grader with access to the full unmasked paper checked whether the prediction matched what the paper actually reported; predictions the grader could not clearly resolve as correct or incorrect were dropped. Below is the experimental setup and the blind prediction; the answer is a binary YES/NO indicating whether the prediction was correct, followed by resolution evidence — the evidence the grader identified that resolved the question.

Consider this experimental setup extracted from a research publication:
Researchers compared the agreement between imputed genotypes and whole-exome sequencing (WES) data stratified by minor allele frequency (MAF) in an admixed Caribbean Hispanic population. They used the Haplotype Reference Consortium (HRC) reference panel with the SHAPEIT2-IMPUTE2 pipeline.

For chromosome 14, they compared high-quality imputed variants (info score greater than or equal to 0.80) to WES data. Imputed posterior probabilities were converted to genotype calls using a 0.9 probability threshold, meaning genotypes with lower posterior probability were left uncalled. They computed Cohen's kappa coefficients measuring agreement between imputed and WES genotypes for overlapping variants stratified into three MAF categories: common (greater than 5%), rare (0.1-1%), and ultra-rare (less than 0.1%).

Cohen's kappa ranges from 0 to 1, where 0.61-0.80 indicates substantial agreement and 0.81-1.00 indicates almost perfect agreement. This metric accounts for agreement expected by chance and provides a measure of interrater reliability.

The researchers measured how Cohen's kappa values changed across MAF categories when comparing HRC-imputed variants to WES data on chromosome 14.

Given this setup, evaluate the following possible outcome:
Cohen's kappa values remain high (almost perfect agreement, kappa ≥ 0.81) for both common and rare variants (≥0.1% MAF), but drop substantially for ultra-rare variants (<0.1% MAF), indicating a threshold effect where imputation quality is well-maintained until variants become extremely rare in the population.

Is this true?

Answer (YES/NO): NO